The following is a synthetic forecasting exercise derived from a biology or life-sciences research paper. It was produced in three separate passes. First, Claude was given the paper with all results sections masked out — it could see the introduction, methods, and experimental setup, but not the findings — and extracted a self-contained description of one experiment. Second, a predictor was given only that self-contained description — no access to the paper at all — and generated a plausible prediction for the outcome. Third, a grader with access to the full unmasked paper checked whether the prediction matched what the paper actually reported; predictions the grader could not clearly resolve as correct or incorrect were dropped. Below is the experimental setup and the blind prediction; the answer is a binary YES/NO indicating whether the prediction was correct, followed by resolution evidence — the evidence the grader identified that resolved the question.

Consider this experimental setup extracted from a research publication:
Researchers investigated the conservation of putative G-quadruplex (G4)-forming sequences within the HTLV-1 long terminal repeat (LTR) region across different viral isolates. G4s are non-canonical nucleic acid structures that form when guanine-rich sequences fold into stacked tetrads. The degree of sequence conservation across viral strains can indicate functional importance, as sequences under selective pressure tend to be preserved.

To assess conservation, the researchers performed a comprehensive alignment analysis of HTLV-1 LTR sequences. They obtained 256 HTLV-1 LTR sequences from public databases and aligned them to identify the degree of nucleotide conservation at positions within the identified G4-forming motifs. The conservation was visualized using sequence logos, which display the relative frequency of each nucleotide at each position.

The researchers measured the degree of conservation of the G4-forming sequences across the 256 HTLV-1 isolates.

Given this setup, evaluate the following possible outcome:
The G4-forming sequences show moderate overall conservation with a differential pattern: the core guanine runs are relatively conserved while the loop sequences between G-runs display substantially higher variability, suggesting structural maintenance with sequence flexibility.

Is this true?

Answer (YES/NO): NO